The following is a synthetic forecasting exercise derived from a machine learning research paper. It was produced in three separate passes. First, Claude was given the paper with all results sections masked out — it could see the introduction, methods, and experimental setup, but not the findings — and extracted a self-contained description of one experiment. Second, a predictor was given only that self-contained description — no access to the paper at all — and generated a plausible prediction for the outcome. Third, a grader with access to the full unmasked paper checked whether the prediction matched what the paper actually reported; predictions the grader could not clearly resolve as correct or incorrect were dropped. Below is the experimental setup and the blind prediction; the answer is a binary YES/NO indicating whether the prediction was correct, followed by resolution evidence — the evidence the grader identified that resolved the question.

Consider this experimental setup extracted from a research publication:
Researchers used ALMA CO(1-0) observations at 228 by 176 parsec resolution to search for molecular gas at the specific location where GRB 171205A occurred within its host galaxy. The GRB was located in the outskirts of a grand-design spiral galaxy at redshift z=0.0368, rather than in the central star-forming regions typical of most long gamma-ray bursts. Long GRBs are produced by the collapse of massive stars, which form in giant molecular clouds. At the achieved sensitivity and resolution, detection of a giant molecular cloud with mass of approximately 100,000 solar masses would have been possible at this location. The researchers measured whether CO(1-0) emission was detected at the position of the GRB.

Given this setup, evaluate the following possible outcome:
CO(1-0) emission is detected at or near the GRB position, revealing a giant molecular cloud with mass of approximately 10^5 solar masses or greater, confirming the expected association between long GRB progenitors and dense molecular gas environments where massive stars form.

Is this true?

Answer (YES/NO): NO